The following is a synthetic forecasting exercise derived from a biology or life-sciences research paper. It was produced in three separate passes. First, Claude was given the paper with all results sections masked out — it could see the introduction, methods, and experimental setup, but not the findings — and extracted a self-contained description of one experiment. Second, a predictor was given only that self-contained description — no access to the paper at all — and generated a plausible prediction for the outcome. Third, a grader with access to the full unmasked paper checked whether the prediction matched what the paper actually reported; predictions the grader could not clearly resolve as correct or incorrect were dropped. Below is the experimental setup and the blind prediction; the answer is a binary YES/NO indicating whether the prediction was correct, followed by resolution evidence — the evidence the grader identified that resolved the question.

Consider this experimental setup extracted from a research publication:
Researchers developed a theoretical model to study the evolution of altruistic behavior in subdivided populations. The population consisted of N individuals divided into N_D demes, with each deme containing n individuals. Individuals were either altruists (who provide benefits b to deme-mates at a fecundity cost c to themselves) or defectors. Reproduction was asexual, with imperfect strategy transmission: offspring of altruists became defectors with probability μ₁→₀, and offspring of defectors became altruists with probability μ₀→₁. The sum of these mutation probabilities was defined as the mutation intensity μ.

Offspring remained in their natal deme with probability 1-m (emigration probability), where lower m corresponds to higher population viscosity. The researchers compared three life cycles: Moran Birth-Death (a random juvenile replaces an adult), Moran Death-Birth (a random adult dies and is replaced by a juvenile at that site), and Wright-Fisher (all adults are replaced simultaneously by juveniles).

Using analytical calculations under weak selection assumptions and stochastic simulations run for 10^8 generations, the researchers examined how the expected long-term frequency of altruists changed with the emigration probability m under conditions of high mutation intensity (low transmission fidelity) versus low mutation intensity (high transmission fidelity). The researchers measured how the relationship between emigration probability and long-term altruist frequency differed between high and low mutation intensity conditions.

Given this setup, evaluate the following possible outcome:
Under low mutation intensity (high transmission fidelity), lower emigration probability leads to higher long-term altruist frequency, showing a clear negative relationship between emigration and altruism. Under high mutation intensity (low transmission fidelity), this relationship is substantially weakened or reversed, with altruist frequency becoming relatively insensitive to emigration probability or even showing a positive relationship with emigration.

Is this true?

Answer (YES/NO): YES